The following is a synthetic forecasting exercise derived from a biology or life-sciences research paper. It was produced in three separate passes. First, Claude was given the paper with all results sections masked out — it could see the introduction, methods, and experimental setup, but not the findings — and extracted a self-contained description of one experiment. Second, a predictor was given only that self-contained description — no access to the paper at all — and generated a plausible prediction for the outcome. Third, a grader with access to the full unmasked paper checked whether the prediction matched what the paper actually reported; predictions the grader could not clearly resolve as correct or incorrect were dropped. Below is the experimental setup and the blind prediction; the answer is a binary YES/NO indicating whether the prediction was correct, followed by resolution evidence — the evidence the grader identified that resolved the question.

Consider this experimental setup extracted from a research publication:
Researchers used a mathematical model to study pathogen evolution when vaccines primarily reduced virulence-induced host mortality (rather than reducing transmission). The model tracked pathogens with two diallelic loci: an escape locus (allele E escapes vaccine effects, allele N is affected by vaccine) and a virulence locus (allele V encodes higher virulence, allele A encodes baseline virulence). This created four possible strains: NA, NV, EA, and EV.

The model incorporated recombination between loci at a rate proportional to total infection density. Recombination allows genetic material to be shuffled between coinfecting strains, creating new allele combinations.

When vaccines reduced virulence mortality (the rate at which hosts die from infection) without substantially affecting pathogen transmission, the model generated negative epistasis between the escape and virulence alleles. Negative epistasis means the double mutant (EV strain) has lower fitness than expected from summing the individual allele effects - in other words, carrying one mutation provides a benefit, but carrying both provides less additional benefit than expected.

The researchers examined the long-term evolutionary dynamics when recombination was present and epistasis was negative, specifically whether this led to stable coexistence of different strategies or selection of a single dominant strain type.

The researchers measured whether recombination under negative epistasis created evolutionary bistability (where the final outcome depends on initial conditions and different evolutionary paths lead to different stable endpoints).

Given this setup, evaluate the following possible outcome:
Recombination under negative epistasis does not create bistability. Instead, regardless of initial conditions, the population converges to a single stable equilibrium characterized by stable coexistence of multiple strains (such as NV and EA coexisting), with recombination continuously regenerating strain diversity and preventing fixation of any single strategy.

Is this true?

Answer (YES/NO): NO